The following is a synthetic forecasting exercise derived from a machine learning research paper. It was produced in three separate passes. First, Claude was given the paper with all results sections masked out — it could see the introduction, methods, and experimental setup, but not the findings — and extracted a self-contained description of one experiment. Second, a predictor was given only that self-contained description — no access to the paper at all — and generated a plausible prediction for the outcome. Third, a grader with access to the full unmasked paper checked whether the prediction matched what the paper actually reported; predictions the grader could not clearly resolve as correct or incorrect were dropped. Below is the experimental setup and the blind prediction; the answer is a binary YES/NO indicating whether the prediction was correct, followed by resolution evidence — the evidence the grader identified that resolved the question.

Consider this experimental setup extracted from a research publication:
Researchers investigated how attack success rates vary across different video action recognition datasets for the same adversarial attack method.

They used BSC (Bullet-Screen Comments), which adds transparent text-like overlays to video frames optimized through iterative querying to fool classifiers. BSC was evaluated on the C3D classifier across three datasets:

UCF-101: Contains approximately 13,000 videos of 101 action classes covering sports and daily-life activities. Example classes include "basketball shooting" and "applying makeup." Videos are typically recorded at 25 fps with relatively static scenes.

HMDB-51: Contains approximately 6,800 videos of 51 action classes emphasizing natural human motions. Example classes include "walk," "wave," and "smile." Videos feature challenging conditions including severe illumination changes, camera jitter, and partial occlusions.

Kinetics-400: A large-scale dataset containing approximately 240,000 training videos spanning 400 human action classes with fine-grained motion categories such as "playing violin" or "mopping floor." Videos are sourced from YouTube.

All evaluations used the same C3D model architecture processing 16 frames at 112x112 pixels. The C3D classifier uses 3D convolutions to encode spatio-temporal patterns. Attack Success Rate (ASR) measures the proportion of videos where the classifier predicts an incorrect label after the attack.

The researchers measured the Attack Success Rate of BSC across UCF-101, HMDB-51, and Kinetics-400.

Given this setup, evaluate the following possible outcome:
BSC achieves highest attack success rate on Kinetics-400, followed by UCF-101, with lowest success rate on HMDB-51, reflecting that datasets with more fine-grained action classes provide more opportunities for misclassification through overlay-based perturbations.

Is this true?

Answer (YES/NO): YES